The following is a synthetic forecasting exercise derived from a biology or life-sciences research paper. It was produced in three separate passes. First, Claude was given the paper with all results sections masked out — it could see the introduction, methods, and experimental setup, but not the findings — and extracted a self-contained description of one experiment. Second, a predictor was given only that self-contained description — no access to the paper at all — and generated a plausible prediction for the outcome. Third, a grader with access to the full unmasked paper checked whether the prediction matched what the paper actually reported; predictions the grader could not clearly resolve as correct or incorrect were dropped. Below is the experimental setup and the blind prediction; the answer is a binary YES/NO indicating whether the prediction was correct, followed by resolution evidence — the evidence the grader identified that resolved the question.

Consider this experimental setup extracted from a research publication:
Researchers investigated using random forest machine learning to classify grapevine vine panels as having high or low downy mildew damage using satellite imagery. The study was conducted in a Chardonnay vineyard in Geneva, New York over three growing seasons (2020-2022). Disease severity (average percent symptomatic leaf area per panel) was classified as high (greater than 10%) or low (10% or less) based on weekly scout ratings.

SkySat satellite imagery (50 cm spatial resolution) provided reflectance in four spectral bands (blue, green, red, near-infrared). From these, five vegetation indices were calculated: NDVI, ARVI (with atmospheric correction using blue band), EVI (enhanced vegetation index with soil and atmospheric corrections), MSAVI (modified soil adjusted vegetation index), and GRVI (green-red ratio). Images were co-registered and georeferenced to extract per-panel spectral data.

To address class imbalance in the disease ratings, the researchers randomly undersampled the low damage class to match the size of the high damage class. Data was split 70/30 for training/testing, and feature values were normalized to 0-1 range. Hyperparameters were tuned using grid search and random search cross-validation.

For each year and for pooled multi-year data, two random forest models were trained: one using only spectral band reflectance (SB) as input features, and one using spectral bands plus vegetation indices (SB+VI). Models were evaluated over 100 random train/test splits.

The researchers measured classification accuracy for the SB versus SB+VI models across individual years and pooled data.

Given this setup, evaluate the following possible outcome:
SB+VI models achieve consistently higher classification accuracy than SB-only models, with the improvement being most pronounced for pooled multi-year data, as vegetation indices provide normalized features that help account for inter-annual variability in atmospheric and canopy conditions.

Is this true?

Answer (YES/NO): NO